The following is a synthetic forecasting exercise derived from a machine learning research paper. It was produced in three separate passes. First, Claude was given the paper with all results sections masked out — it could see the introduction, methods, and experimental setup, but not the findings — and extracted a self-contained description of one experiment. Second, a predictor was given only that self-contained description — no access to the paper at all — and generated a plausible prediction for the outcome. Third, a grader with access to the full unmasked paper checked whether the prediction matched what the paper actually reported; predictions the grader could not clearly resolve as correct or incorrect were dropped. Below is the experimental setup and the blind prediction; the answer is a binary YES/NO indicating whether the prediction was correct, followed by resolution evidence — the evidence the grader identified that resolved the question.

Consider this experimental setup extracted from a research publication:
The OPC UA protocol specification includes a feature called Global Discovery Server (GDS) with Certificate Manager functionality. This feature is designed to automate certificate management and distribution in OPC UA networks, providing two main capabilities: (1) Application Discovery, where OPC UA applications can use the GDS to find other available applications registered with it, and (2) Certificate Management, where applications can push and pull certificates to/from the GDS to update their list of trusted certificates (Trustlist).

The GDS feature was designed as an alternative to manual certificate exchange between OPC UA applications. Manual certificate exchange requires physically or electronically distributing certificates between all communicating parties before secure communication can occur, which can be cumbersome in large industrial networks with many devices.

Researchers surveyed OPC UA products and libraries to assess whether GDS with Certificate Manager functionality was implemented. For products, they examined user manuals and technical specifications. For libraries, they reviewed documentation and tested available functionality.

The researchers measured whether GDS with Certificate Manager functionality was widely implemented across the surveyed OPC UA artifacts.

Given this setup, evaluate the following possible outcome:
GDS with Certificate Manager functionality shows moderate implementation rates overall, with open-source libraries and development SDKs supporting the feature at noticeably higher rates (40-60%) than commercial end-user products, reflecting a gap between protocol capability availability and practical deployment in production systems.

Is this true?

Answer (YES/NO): NO